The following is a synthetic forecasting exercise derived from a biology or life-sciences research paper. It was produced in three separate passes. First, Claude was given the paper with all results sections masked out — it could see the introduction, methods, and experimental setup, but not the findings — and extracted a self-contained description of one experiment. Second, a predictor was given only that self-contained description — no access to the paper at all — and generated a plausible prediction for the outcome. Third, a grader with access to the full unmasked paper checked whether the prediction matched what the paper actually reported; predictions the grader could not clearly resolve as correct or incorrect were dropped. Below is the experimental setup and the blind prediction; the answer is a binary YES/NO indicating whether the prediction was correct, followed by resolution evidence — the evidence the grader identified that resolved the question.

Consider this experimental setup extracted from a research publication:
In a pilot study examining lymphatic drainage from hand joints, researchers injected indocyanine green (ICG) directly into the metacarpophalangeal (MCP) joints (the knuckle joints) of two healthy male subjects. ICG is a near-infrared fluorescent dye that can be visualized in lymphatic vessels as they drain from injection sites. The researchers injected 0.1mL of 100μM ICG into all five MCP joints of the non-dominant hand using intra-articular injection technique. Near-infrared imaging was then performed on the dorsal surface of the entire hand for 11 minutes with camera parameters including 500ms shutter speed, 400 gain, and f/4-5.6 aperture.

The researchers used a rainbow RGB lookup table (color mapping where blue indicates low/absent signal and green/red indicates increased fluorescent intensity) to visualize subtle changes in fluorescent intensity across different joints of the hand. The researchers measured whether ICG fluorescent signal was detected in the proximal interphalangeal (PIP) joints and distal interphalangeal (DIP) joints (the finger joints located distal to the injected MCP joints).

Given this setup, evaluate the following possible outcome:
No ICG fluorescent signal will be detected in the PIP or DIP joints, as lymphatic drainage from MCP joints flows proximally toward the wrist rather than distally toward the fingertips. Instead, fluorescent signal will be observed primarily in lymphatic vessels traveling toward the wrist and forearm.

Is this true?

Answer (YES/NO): NO